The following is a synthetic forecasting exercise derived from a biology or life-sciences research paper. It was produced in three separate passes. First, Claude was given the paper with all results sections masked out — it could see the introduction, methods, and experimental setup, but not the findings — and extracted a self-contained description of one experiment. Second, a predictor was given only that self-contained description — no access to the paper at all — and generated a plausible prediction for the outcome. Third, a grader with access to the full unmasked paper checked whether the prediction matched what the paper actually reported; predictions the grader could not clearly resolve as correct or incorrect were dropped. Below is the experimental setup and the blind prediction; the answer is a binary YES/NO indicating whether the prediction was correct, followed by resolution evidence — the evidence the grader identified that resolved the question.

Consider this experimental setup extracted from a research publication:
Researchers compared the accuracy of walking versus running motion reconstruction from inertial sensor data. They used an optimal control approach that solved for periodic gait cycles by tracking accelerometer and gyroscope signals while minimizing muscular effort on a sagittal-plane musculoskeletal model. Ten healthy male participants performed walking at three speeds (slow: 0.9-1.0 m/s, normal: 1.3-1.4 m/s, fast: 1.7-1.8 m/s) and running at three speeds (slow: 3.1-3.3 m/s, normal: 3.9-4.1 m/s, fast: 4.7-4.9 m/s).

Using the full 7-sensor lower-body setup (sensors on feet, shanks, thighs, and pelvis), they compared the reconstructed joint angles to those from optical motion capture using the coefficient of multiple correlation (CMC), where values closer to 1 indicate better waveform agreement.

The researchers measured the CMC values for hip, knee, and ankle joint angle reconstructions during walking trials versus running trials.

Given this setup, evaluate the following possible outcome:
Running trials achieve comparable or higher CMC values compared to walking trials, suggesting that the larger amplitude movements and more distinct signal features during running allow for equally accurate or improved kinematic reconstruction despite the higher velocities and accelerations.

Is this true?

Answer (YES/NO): YES